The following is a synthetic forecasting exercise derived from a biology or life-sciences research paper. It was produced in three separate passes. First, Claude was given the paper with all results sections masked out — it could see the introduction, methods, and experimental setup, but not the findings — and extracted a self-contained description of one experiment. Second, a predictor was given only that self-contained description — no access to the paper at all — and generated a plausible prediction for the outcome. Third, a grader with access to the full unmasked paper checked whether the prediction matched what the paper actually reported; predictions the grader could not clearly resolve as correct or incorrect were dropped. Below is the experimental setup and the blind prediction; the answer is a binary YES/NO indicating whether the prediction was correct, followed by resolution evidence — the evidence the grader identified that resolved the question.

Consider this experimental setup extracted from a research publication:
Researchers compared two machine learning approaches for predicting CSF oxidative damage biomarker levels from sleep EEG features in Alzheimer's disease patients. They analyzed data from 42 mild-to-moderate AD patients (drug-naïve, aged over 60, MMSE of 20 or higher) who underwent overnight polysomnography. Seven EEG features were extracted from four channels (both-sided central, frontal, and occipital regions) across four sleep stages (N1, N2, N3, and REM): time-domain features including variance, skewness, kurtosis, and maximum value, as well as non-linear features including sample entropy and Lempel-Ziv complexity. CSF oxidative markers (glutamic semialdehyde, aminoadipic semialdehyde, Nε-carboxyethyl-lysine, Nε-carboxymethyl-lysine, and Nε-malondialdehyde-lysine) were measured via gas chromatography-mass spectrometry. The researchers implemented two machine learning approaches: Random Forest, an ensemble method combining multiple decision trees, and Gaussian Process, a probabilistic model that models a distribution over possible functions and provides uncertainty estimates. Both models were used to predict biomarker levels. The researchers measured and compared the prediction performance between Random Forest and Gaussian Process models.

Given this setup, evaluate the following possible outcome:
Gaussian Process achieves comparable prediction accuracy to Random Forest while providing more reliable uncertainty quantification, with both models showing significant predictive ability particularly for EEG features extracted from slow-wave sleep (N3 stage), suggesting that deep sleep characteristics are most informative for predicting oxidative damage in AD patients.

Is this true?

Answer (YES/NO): NO